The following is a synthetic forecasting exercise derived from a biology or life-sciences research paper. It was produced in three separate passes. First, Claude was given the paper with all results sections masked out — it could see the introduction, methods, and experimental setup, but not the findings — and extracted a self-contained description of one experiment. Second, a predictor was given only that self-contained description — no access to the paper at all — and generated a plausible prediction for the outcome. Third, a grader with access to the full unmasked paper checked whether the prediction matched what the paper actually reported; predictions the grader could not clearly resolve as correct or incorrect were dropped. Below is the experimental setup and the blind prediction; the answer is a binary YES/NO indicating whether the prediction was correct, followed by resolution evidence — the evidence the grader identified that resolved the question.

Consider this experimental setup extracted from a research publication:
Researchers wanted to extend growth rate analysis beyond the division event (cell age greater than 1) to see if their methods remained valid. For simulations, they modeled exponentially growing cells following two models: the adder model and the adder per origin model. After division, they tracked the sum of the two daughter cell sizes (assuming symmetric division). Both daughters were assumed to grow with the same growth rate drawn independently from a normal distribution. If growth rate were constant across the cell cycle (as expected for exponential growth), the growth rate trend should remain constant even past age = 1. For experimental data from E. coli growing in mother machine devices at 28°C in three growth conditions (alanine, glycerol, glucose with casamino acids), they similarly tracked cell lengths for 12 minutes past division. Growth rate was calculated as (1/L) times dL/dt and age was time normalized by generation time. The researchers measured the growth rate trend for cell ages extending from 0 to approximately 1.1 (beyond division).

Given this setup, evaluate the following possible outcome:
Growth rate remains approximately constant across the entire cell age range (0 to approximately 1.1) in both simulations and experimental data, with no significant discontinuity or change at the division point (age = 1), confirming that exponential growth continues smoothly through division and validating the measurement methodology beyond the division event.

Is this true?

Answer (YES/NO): NO